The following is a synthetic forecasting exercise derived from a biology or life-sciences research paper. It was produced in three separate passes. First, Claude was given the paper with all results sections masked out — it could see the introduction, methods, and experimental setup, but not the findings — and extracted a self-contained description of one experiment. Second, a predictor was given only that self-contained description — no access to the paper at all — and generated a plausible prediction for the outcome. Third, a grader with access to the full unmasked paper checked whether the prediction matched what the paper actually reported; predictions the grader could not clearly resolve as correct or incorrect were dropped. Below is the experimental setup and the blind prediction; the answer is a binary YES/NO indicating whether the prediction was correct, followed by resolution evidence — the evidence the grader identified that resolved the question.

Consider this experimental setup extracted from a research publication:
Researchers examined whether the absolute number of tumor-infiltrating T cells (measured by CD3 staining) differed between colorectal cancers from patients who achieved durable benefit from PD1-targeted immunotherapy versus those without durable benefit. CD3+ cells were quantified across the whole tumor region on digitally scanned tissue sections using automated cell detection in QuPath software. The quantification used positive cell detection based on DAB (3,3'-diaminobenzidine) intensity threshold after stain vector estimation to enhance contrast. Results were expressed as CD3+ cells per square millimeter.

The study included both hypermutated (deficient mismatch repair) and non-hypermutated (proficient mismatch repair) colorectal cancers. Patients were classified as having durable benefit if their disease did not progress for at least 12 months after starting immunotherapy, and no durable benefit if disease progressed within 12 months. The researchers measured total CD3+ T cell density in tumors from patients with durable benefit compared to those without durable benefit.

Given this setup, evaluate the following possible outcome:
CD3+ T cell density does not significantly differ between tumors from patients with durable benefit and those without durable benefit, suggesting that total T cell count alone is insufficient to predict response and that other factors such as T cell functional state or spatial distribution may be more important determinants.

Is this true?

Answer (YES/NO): YES